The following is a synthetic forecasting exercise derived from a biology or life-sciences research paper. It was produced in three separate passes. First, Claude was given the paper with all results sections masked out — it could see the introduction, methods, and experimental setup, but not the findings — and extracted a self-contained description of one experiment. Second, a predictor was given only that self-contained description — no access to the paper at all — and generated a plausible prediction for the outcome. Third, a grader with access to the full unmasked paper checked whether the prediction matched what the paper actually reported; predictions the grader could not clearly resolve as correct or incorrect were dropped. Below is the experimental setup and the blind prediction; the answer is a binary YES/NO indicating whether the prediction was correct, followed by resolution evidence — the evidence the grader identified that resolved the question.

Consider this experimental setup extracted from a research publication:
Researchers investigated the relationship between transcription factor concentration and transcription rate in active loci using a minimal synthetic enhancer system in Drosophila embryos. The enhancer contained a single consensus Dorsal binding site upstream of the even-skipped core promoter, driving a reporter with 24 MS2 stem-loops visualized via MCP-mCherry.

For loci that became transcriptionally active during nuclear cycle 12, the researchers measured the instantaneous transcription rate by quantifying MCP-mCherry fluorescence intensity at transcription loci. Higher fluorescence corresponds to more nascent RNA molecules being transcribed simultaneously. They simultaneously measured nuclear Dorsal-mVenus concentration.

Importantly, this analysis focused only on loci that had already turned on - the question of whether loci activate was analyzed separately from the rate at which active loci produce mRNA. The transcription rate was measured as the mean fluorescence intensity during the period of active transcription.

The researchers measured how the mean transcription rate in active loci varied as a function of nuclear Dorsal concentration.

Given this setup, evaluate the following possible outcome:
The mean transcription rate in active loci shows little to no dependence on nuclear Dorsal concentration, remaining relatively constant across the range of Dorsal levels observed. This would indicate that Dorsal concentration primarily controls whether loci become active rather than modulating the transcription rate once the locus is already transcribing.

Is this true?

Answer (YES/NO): YES